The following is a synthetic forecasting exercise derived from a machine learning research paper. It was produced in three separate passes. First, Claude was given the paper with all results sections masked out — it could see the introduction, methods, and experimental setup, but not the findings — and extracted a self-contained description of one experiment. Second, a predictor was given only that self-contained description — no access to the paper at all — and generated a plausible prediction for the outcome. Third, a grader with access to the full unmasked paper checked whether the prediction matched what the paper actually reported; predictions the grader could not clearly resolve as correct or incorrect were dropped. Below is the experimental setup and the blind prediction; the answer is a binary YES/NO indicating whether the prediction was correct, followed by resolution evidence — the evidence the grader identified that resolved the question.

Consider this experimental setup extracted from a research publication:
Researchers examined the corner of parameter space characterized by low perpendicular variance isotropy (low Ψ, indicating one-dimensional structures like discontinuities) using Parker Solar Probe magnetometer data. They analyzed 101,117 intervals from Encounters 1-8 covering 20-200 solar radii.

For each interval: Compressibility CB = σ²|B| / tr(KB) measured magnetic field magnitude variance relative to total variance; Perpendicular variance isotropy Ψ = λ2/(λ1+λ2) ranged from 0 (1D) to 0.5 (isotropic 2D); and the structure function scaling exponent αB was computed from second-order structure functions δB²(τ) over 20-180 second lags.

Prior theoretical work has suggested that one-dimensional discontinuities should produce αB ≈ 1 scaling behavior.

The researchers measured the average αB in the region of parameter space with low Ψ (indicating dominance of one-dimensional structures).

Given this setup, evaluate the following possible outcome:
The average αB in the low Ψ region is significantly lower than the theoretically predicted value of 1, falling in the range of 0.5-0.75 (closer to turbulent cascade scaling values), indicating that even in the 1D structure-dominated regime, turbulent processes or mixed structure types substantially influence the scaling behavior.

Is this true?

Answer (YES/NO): NO